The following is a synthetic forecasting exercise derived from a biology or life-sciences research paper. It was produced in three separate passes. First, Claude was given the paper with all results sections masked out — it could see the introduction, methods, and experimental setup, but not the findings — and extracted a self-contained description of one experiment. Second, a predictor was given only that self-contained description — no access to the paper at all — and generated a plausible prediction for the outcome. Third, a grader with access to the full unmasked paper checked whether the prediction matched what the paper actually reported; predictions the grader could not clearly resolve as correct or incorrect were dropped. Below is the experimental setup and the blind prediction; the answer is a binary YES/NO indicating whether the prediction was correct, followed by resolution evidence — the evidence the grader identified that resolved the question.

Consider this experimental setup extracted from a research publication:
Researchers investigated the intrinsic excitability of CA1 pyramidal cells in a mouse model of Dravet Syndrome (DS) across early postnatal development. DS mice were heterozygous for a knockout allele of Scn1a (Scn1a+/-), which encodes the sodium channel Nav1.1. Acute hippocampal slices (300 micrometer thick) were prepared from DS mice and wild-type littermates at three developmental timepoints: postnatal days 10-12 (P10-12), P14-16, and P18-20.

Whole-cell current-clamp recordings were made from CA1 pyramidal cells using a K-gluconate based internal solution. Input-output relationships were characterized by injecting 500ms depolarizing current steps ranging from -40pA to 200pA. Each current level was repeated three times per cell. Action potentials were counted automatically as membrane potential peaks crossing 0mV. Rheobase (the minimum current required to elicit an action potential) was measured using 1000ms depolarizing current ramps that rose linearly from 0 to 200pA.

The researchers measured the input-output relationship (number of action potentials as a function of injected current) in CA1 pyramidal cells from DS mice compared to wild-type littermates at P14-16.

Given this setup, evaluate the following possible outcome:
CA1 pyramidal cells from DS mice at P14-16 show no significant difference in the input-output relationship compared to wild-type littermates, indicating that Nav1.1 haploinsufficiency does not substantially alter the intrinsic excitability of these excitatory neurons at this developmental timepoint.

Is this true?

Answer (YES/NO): YES